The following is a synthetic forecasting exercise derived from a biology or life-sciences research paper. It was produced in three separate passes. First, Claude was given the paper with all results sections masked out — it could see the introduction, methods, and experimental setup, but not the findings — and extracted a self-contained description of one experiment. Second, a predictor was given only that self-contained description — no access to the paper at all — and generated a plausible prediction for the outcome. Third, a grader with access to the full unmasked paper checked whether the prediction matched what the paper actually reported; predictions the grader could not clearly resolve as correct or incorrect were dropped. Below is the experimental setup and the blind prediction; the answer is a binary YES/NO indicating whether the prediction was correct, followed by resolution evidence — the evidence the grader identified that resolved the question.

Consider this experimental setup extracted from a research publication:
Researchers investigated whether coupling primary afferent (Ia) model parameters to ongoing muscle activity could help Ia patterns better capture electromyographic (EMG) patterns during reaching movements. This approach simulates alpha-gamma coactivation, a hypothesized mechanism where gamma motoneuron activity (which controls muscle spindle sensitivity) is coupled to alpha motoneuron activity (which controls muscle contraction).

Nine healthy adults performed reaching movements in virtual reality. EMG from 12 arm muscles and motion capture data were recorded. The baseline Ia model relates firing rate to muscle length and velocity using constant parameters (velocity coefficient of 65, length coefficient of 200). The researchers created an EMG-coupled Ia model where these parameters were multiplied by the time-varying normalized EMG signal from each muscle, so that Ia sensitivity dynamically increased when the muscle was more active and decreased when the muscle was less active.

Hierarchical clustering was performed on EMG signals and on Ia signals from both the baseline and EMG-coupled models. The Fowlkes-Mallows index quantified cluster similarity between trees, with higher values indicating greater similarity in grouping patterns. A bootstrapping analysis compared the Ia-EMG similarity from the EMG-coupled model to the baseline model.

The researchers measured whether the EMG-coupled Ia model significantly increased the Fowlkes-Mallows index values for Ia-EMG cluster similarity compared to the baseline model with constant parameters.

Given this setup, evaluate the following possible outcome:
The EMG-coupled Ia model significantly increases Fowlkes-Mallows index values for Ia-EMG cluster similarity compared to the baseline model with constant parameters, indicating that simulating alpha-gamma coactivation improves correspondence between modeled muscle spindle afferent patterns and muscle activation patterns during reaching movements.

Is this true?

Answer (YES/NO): NO